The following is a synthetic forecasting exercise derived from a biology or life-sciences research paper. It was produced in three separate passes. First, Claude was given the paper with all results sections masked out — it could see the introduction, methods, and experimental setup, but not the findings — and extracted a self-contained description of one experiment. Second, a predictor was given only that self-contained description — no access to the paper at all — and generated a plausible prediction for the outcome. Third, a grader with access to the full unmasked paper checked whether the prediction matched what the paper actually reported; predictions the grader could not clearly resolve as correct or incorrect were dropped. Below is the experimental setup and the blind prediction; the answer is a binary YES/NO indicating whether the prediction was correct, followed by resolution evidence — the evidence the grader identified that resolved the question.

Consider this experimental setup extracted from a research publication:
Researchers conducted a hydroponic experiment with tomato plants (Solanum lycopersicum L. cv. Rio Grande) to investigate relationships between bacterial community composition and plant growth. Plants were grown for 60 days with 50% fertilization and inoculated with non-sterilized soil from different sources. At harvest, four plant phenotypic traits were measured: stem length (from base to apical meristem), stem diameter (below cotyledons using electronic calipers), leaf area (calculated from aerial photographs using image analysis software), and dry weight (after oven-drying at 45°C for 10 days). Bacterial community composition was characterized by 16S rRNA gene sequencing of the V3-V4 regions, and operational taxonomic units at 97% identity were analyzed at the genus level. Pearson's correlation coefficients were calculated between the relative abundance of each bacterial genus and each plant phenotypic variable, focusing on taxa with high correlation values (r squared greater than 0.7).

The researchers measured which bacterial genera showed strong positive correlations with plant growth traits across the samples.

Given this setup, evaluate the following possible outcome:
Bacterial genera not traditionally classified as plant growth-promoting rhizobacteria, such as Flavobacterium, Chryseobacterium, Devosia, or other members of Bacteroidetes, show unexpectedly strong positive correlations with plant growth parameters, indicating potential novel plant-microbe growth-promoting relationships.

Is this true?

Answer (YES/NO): NO